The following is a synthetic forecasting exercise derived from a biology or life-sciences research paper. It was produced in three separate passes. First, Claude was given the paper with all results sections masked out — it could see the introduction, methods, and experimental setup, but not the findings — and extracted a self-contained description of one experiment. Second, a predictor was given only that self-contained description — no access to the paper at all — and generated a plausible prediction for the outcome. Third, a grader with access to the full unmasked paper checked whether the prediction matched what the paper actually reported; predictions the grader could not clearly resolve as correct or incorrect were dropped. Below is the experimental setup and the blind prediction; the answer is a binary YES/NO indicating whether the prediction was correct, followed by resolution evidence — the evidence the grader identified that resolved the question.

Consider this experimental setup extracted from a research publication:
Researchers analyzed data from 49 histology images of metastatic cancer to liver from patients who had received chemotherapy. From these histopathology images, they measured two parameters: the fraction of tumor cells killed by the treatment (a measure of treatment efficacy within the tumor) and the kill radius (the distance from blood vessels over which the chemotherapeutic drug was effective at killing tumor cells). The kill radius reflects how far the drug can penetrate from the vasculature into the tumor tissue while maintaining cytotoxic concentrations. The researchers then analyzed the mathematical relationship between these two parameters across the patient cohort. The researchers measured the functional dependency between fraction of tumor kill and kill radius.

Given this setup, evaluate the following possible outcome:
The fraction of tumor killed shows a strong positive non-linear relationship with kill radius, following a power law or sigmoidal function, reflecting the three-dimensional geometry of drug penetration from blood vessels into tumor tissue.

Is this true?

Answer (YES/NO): NO